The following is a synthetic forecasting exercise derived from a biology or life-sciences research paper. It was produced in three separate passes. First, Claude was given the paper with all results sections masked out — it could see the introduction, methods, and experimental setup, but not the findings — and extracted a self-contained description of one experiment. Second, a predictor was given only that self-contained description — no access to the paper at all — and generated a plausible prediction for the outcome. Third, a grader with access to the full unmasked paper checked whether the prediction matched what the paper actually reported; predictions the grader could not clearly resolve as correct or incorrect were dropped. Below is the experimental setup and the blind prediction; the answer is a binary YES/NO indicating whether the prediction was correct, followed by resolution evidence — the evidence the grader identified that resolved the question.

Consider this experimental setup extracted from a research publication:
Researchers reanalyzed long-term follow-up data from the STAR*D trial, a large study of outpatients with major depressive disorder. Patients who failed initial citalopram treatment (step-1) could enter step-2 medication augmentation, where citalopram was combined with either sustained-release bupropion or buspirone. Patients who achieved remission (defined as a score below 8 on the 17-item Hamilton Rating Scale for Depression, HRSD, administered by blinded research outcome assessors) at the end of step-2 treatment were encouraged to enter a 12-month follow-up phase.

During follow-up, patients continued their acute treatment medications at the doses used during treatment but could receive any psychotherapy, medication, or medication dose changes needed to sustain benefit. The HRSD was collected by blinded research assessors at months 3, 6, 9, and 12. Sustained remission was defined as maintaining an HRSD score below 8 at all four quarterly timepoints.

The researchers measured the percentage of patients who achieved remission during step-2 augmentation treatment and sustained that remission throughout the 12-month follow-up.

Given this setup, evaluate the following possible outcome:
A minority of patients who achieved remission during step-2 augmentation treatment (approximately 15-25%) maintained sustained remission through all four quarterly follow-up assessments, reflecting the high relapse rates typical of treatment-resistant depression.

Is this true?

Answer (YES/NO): YES